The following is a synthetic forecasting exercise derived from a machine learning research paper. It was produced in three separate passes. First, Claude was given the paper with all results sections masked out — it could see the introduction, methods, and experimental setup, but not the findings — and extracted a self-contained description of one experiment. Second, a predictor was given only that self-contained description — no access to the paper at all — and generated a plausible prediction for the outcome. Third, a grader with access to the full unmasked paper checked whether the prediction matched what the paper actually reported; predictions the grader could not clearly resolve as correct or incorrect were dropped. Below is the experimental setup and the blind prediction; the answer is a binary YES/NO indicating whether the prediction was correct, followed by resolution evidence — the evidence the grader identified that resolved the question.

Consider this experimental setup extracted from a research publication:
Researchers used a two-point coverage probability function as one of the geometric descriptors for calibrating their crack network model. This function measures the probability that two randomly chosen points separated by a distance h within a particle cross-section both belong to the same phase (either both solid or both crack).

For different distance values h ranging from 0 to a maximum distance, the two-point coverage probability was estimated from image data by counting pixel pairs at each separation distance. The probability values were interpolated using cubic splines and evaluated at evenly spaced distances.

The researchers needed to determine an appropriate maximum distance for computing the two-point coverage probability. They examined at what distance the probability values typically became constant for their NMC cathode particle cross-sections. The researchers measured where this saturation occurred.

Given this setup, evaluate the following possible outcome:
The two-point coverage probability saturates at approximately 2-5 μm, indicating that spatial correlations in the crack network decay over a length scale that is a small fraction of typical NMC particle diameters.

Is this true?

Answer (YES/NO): NO